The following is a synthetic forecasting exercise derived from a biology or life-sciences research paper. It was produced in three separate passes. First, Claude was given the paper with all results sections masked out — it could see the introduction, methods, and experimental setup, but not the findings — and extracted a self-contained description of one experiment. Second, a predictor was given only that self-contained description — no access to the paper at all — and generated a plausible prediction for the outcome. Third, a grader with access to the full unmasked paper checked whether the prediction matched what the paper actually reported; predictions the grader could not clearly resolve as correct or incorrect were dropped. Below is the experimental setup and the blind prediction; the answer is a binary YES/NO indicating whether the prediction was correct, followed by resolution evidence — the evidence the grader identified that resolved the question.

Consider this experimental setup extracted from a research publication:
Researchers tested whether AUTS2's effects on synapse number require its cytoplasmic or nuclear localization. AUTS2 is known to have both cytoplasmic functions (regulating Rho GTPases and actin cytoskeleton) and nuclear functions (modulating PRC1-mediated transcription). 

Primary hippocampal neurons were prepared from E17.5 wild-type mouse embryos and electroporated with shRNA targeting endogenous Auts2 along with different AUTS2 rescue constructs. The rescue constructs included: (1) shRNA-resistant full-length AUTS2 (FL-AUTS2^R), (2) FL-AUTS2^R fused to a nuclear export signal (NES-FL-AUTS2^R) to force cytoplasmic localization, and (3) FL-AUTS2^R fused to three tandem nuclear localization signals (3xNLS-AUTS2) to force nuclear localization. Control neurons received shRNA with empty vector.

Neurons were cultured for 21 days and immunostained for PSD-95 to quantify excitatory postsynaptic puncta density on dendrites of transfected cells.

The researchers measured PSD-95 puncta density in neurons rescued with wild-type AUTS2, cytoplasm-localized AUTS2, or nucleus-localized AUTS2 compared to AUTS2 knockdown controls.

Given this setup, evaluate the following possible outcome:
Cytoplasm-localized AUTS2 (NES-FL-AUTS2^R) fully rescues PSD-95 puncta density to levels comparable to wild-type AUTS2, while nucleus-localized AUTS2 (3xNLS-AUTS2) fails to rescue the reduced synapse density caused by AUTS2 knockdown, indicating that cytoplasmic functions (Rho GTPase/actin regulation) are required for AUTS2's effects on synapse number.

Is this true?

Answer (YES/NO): NO